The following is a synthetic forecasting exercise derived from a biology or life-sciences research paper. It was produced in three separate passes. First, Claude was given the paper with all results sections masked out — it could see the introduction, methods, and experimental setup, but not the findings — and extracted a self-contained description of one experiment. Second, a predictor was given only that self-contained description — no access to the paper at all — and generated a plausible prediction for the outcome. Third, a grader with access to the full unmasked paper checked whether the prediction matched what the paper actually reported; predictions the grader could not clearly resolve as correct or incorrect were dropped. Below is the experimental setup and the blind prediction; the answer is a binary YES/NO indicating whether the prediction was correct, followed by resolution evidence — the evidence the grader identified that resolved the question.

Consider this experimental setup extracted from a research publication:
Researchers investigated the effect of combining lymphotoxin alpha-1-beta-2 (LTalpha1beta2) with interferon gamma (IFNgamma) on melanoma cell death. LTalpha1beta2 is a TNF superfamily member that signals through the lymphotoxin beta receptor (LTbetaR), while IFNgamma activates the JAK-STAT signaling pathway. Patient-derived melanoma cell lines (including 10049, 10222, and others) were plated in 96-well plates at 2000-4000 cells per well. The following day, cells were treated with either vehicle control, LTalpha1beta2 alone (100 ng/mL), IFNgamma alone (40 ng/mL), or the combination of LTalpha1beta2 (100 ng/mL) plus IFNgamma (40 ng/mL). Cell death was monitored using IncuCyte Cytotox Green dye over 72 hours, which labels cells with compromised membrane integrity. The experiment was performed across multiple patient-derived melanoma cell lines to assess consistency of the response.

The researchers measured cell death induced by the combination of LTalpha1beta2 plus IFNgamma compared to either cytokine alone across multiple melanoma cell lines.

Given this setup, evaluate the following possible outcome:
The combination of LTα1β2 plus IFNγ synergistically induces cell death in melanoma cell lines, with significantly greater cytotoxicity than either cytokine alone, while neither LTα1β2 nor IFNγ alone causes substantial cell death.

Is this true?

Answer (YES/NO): YES